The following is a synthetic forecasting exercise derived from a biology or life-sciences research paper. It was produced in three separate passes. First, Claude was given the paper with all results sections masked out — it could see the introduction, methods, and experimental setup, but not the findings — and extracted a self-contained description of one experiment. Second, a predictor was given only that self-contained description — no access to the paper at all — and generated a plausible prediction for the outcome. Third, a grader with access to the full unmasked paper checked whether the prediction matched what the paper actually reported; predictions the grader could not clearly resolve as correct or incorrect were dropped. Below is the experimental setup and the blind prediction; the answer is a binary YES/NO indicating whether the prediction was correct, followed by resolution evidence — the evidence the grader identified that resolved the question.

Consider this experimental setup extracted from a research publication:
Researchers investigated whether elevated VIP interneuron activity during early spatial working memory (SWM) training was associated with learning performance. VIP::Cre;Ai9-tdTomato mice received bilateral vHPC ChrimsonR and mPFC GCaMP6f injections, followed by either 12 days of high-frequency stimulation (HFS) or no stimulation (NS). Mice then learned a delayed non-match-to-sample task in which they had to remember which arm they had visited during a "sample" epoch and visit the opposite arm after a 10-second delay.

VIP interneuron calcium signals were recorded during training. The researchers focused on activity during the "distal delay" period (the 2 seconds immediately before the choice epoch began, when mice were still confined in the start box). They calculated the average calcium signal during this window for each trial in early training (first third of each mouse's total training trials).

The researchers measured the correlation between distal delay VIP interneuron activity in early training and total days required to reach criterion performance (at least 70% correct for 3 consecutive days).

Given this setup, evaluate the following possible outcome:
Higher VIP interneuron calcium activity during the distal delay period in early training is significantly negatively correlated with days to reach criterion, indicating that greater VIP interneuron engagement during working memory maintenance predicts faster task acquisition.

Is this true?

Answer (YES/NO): NO